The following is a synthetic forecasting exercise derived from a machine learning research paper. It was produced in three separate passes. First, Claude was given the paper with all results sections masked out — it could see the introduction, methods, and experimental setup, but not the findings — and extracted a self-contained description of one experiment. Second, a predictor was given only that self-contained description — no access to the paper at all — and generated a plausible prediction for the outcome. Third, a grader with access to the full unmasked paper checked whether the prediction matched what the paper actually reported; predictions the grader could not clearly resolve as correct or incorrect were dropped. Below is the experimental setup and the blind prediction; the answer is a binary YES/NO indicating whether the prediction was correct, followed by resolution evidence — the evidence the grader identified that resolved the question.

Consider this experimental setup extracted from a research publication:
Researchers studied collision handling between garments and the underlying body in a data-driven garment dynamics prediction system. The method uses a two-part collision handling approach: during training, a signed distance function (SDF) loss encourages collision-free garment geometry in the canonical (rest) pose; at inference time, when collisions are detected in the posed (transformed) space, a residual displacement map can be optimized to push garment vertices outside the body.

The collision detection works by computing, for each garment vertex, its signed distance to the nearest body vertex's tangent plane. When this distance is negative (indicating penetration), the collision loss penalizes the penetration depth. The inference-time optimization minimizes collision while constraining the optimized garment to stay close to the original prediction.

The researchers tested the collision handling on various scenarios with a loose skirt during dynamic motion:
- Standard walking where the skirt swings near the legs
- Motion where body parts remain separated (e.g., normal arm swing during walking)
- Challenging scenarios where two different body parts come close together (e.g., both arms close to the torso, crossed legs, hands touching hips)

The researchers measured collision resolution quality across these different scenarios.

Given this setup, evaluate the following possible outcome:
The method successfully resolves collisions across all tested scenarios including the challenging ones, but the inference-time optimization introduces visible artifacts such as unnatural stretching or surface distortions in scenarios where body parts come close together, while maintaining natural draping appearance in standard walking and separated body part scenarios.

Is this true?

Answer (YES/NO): NO